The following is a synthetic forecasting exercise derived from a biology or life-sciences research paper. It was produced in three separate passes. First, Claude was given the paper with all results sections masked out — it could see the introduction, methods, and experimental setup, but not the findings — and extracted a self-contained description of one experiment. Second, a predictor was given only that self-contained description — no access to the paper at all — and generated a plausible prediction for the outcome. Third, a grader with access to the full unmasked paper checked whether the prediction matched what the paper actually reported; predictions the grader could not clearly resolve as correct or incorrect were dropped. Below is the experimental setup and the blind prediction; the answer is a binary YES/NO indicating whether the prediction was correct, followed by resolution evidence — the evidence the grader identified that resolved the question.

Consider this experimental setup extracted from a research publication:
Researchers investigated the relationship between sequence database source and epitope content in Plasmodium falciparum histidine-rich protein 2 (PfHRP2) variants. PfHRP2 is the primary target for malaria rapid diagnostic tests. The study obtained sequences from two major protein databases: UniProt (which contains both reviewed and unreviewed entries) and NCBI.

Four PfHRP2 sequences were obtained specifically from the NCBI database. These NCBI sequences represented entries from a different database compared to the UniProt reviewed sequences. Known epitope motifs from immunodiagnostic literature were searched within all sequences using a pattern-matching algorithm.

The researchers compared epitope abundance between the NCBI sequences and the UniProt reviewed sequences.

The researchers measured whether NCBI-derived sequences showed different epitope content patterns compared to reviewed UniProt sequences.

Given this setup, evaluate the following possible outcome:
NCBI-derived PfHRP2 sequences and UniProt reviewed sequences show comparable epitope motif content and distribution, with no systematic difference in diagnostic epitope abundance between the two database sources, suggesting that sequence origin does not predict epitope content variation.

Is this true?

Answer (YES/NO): NO